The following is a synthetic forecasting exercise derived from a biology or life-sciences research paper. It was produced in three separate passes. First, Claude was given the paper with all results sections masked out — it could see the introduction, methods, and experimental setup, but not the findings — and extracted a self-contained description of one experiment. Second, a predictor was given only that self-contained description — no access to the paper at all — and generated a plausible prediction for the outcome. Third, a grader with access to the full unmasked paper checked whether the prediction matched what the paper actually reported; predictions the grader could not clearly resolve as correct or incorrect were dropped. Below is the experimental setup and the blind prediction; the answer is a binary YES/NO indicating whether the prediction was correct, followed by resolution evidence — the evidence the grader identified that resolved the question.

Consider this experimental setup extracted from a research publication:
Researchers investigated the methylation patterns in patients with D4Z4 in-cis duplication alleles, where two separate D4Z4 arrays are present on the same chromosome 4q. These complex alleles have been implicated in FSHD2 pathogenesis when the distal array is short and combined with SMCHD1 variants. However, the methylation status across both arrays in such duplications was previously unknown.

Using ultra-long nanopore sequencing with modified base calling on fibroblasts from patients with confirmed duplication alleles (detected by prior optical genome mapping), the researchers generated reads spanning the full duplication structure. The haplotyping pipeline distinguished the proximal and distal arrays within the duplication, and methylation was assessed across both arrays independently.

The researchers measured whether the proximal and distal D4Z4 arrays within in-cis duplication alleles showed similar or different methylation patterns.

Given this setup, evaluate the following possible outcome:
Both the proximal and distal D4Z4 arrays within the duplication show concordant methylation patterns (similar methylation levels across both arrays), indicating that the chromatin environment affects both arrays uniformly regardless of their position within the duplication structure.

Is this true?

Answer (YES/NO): YES